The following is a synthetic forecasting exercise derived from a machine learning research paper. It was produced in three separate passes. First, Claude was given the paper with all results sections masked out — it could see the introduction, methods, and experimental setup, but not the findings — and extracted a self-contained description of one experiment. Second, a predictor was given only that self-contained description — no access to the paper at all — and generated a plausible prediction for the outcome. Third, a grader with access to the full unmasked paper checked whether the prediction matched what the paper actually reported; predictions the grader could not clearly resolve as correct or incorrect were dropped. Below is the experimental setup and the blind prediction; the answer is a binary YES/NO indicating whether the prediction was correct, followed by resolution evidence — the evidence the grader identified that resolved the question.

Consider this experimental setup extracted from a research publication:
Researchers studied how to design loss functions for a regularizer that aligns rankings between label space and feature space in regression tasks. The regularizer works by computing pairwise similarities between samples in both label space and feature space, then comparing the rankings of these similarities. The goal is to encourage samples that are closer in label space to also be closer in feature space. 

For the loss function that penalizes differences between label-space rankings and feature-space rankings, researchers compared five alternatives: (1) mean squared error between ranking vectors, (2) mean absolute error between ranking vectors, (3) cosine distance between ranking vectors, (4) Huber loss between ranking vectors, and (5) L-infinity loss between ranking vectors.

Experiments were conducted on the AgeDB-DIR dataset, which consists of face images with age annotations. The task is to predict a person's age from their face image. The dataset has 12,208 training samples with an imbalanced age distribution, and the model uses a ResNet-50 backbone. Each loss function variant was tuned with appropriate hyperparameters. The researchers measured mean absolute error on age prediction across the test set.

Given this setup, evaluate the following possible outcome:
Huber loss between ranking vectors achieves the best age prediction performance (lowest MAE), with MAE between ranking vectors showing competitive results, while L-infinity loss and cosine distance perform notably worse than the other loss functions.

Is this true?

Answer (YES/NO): NO